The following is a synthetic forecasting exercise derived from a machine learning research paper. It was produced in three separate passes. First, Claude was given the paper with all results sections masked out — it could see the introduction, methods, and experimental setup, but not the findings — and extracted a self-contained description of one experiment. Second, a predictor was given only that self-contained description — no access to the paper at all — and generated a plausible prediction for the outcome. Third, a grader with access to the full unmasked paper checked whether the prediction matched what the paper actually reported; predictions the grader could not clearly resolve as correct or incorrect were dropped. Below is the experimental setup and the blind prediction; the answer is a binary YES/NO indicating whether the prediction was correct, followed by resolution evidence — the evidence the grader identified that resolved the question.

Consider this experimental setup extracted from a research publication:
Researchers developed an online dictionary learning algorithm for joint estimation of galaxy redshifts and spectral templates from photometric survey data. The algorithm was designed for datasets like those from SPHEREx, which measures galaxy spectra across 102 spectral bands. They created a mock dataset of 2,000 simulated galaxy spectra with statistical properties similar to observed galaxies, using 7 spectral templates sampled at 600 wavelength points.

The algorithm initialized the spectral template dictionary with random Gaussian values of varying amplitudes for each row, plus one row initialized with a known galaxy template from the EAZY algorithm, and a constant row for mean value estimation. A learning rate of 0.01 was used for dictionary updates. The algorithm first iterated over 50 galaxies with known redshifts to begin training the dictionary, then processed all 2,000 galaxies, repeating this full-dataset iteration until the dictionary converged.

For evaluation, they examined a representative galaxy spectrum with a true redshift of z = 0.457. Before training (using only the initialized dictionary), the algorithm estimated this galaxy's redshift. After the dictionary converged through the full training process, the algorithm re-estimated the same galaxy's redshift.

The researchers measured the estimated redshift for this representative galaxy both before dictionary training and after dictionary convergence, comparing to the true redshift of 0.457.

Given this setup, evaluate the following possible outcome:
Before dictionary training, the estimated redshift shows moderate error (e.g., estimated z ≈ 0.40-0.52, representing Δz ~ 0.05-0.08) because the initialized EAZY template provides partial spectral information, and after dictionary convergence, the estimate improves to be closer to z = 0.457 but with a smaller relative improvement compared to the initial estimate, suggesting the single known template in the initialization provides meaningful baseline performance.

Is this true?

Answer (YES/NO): NO